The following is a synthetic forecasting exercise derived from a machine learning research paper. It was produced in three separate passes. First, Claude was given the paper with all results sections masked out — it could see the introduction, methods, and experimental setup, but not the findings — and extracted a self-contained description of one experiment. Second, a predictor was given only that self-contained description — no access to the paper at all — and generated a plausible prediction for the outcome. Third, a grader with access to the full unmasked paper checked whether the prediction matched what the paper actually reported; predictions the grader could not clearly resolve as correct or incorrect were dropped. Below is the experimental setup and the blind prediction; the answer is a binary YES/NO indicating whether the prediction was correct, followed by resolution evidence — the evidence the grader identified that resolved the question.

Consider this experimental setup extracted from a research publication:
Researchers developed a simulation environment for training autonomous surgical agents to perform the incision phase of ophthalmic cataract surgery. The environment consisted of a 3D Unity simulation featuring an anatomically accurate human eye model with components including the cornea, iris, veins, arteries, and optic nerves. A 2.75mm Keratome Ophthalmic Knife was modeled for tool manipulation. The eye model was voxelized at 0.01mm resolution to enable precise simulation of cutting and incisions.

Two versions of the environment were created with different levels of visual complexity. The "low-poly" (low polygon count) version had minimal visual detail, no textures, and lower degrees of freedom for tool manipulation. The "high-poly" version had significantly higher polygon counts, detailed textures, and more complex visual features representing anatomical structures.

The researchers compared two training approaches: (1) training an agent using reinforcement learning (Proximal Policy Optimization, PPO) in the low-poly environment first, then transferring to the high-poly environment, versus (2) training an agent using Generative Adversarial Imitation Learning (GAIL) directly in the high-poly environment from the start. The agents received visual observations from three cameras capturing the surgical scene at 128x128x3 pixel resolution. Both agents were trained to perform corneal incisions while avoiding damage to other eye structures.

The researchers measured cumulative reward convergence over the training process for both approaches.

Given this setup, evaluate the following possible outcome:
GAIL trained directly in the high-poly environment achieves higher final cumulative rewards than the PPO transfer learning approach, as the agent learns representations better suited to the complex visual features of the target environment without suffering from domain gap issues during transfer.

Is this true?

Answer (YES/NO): NO